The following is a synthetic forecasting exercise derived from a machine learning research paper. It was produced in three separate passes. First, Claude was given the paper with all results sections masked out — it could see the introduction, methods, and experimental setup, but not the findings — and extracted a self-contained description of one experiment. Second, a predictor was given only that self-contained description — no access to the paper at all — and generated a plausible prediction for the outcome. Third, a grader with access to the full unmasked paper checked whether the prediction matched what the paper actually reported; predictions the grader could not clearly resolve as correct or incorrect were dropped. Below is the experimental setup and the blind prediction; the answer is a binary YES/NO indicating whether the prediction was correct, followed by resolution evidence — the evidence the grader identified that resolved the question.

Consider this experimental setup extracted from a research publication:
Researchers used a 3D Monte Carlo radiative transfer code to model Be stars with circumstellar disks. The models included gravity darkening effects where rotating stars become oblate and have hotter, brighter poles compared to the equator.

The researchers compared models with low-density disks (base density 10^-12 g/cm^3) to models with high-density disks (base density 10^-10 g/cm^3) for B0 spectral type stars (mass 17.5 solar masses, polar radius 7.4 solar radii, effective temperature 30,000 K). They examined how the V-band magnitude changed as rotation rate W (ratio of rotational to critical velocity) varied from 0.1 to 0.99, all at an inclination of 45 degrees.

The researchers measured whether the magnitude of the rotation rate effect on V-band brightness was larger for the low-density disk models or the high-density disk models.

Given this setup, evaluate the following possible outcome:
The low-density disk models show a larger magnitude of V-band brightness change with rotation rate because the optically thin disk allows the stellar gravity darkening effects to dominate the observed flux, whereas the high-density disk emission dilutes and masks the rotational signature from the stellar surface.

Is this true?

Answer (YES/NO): YES